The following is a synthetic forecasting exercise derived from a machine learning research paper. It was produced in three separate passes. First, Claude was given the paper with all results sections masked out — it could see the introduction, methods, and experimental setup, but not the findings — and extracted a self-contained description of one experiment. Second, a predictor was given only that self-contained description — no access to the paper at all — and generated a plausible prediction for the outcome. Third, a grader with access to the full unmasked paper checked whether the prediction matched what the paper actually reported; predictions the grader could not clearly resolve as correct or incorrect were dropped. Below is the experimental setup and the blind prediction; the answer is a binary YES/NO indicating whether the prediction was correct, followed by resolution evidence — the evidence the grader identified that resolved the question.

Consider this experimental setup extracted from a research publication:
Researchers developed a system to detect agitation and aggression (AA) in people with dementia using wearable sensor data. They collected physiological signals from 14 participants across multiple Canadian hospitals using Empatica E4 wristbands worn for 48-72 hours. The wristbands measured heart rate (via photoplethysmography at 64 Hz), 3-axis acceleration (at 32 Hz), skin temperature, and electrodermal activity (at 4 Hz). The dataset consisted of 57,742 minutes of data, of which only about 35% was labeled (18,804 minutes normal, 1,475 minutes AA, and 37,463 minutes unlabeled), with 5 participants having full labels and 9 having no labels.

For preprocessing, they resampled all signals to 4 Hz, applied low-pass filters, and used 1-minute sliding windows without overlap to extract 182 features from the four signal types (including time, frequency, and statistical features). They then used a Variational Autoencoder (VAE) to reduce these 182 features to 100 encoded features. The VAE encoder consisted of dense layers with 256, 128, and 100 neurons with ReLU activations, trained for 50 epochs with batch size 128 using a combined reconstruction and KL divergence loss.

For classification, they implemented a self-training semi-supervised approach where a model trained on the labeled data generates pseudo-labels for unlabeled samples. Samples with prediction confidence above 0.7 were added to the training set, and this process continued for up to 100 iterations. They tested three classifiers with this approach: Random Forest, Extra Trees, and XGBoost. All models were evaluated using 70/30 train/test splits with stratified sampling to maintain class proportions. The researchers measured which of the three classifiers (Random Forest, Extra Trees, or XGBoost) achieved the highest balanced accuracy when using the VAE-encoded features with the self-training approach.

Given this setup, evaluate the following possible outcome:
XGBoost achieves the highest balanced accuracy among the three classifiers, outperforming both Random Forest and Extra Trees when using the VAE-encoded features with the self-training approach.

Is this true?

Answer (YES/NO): YES